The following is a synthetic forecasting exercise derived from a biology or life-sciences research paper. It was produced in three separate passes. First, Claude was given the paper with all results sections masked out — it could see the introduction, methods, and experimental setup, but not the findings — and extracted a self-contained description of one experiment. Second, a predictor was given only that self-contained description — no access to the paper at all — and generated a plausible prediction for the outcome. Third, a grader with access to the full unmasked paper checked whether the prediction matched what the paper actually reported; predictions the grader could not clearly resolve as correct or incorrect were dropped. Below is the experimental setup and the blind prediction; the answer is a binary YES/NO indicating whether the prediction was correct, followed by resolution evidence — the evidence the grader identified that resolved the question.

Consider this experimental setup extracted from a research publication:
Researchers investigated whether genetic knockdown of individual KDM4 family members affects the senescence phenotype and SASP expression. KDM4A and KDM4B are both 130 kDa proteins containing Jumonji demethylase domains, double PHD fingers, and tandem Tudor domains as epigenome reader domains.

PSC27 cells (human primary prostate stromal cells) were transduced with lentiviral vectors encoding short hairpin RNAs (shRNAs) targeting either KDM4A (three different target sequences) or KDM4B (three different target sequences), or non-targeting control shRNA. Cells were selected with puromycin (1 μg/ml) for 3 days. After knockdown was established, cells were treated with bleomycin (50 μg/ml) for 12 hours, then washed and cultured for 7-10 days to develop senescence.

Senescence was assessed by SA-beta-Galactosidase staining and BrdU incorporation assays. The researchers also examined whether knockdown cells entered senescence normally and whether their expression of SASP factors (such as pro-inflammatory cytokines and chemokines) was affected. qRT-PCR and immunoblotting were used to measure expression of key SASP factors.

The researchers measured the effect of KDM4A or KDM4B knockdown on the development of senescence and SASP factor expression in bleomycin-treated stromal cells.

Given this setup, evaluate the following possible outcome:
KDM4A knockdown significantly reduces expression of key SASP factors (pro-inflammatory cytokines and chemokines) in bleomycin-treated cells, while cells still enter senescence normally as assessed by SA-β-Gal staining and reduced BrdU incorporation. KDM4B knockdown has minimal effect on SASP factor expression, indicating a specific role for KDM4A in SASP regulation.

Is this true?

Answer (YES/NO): NO